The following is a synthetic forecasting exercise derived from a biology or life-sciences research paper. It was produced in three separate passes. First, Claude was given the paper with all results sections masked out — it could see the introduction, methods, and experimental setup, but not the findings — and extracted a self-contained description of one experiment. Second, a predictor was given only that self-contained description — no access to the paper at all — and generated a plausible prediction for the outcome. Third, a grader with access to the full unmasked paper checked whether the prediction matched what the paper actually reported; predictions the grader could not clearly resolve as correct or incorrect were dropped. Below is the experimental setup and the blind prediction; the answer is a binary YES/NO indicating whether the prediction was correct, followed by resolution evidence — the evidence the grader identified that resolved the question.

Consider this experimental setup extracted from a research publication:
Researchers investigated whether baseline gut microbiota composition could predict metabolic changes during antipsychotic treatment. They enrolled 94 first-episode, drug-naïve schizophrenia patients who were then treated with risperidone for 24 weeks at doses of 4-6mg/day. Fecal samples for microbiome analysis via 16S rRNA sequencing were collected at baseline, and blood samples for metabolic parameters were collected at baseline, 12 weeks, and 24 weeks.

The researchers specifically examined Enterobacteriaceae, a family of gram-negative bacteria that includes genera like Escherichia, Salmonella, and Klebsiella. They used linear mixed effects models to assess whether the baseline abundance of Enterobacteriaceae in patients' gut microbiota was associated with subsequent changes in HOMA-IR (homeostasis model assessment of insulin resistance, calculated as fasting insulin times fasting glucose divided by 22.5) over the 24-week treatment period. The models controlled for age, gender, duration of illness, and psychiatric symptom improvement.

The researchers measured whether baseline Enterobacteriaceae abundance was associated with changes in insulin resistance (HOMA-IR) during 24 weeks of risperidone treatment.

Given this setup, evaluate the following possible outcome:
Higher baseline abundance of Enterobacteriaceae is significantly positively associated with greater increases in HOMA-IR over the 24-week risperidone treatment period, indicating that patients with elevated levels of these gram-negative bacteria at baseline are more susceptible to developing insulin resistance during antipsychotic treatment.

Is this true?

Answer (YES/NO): YES